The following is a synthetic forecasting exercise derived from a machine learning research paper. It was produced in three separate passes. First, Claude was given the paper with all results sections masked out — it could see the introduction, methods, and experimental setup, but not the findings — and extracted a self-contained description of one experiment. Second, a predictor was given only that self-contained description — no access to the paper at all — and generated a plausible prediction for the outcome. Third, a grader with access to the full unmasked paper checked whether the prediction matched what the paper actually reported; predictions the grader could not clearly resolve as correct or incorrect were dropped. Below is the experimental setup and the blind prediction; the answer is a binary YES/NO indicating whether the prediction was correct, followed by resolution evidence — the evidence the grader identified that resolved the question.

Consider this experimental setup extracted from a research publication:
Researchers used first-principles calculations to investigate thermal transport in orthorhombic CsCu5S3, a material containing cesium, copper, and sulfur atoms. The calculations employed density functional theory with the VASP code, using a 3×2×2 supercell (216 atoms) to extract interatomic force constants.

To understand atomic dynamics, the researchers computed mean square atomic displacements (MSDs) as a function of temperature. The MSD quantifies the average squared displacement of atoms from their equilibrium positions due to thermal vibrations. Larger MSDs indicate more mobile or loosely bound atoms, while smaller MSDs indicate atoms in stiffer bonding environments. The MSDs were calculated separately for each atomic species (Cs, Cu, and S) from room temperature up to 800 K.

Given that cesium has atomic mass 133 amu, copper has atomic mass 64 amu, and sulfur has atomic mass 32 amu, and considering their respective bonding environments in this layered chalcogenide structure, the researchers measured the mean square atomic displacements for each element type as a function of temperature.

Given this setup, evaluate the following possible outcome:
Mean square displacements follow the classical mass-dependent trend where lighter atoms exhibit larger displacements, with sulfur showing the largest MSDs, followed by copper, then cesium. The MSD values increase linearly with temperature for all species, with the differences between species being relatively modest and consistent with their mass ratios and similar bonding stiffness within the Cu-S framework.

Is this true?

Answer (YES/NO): NO